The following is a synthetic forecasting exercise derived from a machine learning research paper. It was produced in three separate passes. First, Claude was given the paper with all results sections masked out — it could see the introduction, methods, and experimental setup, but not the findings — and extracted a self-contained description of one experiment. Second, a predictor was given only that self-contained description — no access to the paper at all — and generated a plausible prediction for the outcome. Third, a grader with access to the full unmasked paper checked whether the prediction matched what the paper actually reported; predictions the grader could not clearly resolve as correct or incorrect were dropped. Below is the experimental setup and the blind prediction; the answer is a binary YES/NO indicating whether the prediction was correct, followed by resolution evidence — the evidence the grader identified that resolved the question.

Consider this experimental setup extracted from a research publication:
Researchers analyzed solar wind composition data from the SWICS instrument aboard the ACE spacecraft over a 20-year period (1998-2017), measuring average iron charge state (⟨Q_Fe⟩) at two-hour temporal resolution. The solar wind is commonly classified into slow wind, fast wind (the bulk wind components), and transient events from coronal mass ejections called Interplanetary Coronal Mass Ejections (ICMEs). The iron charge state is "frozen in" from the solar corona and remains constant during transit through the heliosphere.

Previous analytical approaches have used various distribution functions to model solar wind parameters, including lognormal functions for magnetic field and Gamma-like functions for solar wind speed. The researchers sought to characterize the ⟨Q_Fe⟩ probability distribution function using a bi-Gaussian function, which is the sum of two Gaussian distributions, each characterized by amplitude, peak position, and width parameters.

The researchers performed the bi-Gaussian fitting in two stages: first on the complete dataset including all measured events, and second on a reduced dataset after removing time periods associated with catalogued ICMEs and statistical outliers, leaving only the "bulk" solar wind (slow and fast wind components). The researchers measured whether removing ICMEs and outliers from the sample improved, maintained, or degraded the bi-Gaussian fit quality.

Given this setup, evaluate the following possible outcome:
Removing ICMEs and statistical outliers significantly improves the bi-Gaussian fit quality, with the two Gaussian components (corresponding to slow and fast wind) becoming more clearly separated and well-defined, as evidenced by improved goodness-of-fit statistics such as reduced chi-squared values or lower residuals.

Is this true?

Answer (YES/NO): YES